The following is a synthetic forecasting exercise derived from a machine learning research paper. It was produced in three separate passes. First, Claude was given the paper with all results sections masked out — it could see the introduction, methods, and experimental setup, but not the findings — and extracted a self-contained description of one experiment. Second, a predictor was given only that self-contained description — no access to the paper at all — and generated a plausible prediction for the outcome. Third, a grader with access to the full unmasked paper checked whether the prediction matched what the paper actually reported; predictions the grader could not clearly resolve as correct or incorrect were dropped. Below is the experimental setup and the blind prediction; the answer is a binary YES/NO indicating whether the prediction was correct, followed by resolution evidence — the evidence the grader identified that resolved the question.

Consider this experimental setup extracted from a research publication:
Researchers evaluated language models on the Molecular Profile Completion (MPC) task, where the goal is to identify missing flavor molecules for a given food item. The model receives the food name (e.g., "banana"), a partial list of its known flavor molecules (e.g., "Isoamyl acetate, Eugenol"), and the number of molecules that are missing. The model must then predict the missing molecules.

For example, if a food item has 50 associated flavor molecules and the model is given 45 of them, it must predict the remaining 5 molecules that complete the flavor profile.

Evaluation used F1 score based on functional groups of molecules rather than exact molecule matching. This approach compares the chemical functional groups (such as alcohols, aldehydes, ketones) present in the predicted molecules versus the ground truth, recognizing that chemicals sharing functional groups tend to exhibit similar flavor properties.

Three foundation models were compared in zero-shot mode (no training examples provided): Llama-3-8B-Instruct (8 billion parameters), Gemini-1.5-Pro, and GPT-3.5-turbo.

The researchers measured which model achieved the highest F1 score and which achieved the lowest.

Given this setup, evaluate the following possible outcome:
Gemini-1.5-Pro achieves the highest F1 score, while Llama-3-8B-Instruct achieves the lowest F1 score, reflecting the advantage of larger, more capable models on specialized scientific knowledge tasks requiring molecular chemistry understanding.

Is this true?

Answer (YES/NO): YES